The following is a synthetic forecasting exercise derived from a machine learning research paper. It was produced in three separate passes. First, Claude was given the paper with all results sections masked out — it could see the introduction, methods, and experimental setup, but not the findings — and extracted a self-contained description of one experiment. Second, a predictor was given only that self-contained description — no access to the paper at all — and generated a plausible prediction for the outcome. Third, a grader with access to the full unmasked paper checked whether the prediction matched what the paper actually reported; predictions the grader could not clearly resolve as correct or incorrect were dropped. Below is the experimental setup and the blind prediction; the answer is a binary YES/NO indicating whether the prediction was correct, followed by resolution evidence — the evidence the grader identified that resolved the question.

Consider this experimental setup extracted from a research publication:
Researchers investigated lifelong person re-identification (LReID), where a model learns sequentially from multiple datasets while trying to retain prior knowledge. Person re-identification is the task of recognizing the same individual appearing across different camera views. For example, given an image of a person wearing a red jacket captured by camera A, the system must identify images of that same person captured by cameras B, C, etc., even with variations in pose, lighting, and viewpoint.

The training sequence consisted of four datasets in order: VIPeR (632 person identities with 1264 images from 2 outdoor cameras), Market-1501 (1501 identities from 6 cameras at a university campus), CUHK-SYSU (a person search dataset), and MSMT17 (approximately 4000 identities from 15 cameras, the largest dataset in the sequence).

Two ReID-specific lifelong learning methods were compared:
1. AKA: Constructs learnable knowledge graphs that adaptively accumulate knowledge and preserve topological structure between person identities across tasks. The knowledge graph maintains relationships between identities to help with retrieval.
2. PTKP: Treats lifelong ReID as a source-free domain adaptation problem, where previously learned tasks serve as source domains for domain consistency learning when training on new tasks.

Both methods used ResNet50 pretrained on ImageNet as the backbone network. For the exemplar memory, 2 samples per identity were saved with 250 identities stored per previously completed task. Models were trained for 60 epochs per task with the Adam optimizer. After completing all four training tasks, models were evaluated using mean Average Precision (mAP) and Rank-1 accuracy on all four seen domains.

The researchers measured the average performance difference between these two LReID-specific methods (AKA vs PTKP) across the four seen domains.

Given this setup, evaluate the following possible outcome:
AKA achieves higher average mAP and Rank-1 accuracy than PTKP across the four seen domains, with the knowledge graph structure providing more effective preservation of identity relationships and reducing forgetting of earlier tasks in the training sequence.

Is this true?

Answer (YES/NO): NO